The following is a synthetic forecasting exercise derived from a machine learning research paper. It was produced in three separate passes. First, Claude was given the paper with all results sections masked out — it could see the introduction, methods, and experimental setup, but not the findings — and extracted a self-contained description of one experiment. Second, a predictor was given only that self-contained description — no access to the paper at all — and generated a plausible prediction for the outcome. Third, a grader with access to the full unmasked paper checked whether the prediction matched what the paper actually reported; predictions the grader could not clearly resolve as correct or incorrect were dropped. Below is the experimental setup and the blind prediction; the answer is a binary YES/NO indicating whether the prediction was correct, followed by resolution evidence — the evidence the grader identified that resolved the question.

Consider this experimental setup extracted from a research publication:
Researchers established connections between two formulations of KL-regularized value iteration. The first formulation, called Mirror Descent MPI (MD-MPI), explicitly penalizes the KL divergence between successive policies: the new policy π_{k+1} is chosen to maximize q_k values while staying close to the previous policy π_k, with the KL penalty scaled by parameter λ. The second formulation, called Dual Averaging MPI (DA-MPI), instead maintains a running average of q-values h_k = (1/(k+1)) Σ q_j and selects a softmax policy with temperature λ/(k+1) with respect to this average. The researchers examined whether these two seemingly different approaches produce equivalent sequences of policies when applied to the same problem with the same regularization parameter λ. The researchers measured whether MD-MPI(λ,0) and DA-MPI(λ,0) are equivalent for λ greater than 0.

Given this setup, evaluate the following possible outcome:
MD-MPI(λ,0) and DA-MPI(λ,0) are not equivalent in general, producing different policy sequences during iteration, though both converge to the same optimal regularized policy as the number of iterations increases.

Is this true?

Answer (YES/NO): NO